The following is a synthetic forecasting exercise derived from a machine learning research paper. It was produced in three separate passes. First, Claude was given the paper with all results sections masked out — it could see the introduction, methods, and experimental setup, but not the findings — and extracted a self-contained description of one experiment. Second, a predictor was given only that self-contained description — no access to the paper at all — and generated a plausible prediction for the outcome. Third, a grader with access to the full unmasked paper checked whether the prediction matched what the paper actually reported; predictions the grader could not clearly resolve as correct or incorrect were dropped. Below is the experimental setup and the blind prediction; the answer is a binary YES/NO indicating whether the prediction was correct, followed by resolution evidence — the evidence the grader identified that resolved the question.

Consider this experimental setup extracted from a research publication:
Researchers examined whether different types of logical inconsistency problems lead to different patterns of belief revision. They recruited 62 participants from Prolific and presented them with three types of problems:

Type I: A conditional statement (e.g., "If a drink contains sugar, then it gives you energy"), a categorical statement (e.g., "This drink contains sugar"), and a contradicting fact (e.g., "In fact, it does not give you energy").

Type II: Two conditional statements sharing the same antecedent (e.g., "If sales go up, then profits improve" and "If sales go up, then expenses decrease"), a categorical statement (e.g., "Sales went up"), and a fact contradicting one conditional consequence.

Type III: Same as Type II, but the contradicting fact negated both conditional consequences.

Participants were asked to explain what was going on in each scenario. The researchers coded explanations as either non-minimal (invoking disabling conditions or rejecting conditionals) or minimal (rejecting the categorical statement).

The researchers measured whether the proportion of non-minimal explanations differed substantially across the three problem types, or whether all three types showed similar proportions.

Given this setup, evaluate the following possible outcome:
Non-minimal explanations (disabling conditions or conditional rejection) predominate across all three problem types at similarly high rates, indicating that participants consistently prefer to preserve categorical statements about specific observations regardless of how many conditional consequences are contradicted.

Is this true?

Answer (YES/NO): YES